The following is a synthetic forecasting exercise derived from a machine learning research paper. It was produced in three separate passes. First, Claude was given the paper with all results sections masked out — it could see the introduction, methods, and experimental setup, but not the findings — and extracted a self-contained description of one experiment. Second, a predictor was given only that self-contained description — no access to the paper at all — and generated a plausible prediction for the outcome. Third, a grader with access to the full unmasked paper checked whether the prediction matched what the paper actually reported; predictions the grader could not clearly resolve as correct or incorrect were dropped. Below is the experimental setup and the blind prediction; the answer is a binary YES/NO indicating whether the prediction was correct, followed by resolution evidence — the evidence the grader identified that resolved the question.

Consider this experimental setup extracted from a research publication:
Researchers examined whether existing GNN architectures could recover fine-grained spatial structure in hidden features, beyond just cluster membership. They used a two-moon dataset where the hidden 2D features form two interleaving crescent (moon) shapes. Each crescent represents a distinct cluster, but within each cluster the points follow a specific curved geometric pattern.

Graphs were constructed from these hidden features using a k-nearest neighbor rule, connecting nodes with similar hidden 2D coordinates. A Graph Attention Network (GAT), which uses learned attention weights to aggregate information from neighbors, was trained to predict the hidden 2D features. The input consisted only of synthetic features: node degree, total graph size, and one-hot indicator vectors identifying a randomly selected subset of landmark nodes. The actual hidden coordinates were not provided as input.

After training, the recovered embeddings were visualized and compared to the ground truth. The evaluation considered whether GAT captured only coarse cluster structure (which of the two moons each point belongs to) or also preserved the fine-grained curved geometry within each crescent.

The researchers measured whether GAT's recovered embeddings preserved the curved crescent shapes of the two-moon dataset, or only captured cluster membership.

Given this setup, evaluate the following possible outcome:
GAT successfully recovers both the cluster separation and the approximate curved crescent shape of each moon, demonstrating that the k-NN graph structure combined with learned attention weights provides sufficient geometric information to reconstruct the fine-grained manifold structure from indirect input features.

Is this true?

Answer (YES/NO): NO